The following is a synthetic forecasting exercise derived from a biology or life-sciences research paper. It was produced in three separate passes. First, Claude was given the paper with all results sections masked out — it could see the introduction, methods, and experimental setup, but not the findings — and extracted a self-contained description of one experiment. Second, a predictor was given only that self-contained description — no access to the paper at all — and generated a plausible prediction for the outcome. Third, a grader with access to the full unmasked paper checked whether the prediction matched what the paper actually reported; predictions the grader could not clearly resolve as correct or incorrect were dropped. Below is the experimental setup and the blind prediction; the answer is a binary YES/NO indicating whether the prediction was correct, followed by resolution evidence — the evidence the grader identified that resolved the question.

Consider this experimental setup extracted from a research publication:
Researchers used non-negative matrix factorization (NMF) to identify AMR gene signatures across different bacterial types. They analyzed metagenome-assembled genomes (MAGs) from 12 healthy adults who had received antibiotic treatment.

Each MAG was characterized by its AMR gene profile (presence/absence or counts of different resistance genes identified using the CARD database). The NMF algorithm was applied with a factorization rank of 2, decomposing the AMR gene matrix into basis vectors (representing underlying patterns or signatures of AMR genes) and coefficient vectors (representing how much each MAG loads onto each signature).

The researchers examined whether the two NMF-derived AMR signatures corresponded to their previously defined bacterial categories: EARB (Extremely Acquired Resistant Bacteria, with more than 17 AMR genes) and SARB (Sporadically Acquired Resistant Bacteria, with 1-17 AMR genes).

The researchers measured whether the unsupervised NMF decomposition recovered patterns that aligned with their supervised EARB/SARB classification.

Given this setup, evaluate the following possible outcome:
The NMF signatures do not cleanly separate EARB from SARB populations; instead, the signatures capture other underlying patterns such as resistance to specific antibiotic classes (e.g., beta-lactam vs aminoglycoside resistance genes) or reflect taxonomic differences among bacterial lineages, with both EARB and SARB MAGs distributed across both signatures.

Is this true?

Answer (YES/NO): NO